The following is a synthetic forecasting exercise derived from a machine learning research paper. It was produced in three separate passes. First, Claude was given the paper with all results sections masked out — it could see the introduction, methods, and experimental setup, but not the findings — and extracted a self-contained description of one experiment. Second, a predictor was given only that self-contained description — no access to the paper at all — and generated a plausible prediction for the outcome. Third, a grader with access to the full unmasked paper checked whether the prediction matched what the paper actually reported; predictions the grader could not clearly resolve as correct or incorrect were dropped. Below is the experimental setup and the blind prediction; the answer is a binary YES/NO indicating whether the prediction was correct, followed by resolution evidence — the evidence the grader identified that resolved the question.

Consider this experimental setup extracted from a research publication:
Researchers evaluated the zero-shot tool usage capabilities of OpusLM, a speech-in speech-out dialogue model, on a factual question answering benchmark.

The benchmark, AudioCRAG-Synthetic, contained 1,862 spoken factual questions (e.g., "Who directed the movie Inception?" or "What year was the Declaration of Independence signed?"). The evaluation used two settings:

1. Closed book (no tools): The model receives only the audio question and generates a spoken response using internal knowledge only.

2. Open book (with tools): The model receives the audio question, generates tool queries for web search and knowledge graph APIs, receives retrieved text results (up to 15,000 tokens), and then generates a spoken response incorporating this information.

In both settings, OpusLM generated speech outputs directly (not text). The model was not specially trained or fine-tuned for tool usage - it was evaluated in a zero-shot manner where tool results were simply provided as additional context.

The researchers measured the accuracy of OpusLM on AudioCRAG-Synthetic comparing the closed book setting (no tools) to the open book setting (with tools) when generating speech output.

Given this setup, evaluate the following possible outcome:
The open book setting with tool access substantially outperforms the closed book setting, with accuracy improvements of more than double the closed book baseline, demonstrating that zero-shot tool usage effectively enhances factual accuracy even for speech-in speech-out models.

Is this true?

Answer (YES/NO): NO